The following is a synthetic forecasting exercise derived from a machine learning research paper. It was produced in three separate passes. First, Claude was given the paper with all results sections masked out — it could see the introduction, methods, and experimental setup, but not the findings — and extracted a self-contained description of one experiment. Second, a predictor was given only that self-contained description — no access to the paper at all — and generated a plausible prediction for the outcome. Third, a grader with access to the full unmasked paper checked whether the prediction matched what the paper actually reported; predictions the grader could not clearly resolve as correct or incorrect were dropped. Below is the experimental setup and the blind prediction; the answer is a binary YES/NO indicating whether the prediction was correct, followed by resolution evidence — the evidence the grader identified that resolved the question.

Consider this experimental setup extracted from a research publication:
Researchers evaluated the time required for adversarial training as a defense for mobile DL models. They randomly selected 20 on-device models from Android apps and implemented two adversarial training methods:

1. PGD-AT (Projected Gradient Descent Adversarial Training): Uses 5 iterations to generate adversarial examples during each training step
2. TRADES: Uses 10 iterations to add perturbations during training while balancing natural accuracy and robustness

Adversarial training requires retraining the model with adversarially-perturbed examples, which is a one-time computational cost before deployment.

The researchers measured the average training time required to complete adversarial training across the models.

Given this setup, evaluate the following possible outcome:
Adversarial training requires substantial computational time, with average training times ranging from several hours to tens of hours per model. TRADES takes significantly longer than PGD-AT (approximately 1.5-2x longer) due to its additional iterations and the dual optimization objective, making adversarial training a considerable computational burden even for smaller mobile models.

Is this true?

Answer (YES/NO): NO